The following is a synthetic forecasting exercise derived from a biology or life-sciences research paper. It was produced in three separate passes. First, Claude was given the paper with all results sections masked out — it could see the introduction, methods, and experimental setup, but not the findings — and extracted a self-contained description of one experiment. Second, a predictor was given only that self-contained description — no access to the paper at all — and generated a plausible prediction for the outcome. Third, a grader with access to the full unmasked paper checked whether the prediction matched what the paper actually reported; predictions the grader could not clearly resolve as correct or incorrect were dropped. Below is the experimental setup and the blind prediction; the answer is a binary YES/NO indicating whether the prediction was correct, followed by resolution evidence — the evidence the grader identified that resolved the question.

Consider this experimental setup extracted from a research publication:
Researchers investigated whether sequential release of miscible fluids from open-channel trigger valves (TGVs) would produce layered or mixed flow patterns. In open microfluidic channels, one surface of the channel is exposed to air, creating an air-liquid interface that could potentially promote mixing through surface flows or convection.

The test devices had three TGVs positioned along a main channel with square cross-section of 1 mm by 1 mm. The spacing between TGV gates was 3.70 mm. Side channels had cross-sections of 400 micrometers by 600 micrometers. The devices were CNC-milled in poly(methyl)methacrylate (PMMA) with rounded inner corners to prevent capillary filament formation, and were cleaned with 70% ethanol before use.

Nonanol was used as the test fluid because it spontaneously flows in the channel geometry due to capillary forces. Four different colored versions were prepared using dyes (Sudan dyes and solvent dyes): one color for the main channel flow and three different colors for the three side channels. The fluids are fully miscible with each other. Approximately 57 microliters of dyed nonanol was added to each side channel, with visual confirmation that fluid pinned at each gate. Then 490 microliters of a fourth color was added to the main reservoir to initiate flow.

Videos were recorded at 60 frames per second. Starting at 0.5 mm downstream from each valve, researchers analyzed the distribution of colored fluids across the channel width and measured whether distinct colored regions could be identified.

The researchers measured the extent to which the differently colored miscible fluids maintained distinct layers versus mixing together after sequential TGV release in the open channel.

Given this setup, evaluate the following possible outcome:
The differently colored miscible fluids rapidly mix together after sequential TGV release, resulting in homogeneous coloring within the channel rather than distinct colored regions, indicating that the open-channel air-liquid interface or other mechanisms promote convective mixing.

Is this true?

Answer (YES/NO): NO